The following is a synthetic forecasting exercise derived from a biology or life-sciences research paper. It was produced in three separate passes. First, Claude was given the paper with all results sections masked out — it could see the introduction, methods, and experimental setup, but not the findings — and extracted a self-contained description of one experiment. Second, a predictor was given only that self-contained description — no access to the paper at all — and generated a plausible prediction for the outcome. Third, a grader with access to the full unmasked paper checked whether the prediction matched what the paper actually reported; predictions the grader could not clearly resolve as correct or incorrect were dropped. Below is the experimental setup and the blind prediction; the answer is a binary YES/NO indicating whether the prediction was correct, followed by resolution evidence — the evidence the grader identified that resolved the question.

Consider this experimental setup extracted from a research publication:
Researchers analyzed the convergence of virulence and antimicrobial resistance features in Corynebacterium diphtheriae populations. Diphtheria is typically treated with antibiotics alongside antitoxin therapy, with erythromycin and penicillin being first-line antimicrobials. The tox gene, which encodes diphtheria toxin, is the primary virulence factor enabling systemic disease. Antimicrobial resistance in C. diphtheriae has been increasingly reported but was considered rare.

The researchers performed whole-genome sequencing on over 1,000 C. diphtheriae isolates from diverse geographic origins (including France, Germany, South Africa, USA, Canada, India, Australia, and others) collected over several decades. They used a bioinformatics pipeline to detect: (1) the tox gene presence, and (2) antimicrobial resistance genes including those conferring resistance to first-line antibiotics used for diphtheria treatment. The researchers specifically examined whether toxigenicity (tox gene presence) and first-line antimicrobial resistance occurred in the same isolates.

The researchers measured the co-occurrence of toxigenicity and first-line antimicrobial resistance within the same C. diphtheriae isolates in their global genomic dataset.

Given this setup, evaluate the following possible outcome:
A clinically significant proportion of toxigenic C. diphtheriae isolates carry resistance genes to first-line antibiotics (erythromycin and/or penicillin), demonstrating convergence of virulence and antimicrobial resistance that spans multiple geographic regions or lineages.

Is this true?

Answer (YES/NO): NO